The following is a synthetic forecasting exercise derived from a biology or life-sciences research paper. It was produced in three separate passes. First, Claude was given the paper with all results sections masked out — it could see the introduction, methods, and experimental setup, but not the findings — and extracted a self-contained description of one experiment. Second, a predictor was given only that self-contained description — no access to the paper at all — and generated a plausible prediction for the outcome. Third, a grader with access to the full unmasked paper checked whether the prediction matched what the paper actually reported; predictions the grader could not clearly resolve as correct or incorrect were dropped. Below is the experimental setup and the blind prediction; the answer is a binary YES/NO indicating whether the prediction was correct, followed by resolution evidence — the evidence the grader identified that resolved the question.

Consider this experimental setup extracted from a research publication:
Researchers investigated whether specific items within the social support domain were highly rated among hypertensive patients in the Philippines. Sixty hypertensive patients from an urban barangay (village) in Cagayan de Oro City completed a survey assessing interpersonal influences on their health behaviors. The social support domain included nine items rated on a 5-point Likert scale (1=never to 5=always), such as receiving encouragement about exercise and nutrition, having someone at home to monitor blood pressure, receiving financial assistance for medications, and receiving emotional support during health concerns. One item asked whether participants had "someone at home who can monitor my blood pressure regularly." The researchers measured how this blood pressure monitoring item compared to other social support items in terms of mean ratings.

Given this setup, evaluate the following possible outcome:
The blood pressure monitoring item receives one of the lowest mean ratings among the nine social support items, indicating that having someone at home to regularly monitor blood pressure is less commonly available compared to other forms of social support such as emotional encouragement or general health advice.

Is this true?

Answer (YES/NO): YES